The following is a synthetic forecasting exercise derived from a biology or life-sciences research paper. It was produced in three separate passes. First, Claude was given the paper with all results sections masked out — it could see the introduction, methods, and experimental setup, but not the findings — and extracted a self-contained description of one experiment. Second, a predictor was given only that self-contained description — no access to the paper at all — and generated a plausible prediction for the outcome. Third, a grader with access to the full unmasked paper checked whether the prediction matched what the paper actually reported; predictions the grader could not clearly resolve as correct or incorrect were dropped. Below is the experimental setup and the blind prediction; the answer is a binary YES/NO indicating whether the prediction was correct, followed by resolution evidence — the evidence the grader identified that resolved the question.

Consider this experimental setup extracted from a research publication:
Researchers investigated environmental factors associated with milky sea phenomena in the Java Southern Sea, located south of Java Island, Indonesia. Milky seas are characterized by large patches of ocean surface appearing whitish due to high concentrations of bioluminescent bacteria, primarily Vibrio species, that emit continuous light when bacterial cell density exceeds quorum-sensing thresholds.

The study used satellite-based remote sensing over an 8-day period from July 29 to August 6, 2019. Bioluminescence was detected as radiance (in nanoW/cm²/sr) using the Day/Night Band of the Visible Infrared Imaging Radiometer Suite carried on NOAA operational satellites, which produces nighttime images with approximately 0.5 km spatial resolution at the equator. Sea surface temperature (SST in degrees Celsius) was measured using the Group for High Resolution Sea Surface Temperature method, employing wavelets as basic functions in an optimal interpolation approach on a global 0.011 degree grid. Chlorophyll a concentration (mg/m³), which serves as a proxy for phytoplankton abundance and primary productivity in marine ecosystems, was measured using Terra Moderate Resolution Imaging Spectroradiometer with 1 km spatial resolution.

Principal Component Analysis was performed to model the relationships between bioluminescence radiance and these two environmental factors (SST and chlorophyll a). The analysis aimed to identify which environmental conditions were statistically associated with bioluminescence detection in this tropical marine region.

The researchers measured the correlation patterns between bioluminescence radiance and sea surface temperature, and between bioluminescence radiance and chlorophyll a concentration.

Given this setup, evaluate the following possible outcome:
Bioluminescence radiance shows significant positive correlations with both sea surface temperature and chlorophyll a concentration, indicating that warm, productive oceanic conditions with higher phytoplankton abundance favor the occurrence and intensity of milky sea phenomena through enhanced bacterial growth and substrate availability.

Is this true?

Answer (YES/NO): NO